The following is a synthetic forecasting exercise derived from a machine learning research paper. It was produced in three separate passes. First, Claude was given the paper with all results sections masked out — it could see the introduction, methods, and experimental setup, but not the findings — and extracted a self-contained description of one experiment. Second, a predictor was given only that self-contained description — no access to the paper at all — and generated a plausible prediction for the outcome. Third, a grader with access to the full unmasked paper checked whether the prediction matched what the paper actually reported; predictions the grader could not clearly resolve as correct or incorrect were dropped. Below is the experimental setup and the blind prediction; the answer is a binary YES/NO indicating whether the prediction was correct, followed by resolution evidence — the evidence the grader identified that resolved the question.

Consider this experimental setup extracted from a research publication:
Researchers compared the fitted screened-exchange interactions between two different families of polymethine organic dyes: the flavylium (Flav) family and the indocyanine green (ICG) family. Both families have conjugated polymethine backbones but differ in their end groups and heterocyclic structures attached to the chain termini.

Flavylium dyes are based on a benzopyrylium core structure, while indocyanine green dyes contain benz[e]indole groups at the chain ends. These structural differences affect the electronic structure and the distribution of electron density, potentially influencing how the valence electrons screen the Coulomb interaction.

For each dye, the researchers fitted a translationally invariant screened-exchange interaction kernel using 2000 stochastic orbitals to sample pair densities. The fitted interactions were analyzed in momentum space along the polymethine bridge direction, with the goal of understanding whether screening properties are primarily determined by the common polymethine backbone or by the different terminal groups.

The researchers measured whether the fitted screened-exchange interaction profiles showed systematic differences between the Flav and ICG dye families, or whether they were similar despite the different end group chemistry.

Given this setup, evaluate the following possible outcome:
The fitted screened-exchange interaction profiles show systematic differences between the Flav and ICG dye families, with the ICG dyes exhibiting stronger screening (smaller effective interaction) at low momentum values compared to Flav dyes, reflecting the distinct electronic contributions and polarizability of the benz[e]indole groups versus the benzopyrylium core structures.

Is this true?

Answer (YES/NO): NO